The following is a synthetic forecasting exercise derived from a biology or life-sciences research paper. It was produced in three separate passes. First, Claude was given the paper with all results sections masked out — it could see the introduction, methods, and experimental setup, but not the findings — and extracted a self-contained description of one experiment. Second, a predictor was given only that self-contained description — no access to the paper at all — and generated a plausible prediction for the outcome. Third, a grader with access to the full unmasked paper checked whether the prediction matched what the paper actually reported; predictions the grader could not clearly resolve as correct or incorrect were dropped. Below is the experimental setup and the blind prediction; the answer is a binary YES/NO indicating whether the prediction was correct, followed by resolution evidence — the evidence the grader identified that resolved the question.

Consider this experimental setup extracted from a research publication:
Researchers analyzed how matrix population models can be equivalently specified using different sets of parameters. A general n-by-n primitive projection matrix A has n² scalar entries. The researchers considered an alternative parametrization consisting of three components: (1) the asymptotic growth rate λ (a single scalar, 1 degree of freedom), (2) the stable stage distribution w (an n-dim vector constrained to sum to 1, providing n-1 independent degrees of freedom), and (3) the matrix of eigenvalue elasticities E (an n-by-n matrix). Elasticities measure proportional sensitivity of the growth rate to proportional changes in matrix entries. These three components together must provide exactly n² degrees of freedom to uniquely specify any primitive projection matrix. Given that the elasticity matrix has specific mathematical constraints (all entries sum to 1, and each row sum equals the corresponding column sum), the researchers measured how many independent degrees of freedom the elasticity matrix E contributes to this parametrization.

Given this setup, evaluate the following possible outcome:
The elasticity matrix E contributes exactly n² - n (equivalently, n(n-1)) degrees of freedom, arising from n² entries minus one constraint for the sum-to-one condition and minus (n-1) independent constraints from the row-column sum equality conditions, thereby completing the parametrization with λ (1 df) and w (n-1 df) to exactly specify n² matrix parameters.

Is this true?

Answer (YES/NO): YES